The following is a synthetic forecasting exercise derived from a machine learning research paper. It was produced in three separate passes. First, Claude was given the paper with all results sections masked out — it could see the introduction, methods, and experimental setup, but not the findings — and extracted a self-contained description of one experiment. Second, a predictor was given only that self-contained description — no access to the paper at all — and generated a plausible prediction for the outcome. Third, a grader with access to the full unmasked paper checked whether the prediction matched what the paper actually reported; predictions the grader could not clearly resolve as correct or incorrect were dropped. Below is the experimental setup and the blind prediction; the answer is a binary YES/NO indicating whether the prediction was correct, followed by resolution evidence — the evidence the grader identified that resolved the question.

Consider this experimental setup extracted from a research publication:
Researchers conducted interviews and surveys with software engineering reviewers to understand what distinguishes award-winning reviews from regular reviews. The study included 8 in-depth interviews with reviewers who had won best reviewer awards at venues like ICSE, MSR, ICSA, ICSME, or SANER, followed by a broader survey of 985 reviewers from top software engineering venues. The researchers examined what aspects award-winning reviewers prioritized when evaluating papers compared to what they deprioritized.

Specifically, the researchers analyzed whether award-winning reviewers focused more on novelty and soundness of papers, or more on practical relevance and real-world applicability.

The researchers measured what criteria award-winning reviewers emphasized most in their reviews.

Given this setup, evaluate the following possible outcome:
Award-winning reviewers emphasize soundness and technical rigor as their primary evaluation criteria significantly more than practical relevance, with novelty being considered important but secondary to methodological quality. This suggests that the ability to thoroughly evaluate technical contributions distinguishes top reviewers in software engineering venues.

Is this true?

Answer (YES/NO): NO